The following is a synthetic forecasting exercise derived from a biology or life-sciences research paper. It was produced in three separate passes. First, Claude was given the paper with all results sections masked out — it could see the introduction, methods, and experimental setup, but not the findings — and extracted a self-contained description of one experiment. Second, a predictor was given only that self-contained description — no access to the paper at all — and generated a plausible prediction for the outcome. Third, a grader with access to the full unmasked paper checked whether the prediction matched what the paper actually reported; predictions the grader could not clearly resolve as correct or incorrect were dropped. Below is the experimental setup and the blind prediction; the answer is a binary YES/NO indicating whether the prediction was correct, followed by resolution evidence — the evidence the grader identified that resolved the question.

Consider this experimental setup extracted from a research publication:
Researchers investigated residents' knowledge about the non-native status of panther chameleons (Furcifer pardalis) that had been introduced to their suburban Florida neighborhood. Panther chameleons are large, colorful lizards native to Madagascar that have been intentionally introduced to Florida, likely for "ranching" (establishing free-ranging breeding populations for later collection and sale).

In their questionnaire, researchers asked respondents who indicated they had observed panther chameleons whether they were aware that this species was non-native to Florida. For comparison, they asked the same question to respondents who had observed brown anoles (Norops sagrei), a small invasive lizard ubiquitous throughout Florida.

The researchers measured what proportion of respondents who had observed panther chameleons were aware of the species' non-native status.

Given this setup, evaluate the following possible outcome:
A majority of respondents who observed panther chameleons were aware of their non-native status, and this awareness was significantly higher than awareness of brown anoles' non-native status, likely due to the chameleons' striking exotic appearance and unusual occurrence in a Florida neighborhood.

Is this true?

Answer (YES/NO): YES